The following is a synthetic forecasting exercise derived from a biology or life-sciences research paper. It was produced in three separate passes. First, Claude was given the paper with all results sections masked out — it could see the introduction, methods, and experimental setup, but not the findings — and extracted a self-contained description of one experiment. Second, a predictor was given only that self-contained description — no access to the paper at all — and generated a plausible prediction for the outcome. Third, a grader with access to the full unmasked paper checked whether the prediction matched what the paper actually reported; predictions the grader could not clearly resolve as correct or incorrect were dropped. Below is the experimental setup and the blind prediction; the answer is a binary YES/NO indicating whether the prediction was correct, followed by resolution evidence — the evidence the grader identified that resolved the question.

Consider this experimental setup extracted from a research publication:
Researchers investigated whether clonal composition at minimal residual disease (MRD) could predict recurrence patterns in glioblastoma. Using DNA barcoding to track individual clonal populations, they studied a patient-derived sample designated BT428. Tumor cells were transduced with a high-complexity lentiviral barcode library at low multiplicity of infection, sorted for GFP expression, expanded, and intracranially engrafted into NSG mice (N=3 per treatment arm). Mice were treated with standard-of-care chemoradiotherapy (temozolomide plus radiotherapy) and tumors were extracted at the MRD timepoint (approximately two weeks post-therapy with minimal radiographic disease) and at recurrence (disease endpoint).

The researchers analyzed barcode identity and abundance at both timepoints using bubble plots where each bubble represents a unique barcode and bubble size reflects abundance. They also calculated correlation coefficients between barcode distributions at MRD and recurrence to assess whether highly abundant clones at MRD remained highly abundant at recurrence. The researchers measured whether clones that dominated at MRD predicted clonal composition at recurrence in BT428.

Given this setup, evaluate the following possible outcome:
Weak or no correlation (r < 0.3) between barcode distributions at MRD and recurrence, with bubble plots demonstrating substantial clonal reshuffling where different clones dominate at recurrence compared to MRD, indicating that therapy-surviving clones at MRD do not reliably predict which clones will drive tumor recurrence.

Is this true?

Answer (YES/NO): YES